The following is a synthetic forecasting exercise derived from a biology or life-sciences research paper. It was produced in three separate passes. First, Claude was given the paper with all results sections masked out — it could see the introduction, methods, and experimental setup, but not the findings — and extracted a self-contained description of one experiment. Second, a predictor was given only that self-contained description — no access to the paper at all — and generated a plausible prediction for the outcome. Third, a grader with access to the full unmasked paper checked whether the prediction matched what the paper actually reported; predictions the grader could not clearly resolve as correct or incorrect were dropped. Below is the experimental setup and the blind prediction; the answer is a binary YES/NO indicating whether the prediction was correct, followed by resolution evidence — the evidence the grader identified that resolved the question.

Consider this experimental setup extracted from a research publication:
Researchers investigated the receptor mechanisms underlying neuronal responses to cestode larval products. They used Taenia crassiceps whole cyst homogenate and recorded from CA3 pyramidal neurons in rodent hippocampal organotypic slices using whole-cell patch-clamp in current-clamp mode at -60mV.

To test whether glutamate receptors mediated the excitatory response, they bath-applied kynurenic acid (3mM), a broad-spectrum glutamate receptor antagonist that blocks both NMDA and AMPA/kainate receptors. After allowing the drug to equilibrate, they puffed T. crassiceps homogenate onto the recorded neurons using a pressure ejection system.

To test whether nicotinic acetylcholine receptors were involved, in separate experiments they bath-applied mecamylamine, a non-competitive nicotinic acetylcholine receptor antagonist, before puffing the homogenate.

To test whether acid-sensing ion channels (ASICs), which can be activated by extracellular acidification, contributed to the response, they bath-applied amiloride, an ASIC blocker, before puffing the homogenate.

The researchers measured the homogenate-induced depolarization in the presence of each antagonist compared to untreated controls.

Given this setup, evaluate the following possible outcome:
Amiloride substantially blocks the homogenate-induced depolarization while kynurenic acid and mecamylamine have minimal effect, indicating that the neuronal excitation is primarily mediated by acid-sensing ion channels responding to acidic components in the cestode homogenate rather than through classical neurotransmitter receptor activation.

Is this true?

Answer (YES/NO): NO